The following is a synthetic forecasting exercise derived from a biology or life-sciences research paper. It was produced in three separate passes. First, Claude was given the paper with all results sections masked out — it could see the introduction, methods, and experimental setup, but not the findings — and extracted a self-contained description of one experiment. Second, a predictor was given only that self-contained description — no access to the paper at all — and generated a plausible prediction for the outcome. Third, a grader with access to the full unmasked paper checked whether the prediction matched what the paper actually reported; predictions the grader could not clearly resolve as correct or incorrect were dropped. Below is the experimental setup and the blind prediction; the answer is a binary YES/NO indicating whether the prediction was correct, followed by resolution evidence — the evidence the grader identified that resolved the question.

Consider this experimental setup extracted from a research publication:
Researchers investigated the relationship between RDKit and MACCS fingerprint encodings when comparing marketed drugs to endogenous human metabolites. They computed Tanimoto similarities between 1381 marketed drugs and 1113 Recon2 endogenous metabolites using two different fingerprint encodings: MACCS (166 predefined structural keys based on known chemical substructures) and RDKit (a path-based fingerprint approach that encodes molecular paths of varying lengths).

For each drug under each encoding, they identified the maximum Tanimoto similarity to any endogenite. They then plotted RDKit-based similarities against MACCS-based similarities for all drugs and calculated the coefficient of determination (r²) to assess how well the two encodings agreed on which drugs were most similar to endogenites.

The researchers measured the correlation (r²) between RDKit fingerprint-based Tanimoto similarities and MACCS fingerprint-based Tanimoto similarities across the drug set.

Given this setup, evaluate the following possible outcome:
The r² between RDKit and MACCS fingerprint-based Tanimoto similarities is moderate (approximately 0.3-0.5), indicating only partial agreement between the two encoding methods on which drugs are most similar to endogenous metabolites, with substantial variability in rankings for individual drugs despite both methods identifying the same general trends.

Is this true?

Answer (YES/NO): NO